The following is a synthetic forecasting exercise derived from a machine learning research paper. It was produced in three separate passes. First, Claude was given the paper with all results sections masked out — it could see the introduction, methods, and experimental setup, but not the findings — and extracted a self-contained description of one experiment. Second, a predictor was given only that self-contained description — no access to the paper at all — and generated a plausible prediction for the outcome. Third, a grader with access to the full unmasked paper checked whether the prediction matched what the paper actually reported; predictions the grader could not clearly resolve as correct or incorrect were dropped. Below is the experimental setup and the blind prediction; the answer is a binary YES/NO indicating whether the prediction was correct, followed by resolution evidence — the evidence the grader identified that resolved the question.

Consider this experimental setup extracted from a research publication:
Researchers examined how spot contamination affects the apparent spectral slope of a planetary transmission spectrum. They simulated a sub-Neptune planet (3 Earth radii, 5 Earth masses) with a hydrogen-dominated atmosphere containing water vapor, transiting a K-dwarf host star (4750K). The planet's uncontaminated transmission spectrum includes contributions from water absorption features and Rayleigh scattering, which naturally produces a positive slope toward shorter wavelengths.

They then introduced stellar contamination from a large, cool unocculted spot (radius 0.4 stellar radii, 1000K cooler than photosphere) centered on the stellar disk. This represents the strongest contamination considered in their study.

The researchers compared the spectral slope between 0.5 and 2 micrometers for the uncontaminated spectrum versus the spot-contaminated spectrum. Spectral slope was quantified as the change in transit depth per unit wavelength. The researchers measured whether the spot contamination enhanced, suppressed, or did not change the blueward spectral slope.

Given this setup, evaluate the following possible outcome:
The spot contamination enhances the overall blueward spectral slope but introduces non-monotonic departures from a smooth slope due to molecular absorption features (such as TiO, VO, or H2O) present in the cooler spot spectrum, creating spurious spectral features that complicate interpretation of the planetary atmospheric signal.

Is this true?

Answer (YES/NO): NO